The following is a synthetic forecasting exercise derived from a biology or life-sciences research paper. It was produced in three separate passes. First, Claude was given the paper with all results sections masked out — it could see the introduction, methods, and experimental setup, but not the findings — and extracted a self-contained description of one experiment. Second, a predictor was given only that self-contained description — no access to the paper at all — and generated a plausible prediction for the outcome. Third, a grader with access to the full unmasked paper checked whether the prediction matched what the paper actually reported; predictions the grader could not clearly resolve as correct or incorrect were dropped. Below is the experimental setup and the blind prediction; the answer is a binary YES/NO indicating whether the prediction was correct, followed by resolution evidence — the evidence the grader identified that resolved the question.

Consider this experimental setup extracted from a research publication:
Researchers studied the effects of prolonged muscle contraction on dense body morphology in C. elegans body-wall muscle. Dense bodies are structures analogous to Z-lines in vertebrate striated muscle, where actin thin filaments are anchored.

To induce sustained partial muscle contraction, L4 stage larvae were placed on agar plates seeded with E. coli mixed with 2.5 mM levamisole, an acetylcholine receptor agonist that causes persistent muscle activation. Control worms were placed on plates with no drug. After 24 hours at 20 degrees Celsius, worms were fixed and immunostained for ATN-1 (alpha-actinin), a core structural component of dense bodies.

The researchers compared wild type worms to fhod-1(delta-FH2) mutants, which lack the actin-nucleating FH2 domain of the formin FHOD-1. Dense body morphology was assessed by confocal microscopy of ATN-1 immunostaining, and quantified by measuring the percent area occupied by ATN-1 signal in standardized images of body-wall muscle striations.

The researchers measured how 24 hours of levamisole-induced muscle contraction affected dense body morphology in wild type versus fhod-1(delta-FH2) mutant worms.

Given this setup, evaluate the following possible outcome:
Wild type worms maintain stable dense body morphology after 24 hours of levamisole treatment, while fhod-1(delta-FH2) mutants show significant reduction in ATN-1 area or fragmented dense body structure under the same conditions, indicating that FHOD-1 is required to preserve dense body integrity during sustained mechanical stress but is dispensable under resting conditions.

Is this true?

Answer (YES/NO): NO